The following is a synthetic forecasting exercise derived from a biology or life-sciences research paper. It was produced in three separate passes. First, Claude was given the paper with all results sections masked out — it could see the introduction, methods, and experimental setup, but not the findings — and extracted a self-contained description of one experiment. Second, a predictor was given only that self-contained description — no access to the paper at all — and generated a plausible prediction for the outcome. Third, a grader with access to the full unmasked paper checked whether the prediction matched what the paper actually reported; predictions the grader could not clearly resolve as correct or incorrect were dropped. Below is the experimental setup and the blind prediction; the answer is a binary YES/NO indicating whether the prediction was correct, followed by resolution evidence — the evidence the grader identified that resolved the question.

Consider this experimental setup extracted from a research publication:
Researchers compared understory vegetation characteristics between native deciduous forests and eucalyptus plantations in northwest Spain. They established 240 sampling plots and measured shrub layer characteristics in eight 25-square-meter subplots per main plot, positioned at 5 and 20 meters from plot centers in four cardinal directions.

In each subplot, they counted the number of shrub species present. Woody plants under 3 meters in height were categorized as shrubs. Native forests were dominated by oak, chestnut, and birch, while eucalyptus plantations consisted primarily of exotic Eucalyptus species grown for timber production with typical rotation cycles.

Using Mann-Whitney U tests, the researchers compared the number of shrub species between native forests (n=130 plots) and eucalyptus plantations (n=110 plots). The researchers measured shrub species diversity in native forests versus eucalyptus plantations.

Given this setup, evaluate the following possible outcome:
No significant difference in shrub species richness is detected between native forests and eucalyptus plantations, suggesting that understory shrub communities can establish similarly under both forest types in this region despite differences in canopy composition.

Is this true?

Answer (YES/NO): NO